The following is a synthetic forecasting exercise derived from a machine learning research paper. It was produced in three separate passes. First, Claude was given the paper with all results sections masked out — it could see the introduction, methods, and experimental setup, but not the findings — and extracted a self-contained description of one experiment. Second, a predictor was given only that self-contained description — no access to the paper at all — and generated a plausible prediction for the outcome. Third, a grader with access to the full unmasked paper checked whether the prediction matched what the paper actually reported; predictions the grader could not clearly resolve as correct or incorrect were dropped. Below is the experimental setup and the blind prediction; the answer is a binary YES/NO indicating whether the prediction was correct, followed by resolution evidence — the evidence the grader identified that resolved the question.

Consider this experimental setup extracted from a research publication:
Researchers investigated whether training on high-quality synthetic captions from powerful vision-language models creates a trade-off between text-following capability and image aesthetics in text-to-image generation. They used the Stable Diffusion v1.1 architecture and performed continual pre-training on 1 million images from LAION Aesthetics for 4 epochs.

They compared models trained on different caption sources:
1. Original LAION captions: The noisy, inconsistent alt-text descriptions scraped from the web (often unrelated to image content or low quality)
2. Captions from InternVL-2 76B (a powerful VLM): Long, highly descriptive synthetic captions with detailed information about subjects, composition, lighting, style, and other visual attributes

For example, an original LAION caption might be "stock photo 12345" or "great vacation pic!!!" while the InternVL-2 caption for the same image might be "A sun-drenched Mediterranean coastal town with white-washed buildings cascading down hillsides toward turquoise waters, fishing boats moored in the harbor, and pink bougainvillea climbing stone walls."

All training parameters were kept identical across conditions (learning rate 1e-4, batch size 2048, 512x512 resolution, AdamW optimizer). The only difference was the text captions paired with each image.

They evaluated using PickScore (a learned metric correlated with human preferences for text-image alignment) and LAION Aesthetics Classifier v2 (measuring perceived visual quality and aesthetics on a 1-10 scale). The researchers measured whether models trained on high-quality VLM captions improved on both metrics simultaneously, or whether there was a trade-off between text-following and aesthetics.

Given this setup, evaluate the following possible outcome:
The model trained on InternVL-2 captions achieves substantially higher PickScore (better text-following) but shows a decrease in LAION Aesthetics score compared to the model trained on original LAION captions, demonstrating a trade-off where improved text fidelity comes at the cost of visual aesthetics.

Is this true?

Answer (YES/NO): YES